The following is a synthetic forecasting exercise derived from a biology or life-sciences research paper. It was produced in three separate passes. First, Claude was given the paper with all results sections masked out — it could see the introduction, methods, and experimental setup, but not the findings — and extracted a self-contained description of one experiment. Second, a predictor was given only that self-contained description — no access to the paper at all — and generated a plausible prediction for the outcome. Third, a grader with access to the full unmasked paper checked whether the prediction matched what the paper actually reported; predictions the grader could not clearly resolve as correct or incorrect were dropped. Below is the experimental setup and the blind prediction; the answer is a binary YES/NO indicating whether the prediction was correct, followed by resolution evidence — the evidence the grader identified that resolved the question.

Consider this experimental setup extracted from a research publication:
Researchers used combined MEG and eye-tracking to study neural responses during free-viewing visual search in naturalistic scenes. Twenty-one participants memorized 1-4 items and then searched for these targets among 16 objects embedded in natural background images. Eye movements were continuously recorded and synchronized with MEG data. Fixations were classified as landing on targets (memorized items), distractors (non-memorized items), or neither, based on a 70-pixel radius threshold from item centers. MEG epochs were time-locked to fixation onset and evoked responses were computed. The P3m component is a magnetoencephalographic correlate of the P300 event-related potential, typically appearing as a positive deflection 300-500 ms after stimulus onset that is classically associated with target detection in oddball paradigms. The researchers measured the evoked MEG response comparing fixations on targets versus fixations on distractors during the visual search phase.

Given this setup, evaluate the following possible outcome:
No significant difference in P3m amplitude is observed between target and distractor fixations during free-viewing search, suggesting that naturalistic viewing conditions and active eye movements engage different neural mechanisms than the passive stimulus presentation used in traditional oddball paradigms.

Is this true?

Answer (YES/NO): NO